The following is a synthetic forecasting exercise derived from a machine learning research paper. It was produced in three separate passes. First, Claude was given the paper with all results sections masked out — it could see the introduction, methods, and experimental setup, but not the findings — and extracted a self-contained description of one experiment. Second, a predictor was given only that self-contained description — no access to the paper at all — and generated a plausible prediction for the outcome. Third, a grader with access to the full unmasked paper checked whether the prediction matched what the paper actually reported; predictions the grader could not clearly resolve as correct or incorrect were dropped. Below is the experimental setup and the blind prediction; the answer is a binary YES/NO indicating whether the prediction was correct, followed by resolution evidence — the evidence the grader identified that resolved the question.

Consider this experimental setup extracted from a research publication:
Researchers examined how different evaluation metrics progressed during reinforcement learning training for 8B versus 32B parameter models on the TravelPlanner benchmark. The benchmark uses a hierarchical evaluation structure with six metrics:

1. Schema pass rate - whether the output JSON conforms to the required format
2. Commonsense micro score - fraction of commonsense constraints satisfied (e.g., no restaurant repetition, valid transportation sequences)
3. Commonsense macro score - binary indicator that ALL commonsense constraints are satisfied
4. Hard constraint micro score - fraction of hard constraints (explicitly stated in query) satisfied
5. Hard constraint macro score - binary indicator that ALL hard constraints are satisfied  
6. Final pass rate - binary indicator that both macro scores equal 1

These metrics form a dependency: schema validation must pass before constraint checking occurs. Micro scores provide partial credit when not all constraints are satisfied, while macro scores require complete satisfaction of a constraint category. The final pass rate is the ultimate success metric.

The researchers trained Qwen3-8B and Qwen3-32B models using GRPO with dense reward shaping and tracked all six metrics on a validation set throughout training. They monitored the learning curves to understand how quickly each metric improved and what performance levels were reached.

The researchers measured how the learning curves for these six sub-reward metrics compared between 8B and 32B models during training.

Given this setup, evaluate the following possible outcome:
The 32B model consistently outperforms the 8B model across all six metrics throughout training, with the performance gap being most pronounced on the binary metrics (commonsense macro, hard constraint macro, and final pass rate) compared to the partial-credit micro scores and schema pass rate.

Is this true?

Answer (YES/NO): NO